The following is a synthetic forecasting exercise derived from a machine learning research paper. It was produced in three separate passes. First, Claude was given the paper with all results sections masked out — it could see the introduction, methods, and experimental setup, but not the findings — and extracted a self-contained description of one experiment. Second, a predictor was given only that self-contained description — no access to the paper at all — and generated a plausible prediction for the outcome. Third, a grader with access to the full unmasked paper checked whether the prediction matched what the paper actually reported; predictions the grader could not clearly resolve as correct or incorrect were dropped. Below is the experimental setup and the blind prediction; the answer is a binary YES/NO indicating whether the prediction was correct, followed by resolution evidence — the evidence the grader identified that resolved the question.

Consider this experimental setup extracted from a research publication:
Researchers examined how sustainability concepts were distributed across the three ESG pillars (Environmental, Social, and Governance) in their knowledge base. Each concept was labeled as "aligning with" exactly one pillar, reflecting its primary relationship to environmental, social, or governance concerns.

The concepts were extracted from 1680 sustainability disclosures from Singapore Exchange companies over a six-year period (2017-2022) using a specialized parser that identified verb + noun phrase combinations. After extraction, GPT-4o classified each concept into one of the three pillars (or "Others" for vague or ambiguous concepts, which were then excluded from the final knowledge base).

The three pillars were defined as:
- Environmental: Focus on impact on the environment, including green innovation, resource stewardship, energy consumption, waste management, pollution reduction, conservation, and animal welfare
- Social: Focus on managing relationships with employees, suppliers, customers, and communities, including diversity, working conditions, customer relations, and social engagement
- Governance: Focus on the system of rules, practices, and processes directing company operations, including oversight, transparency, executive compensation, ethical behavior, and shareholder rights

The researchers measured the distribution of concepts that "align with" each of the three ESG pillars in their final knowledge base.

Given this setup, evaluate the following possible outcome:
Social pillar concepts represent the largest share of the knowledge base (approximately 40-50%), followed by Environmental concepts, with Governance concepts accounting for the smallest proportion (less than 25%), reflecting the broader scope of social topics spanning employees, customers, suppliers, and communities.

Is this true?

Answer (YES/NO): NO